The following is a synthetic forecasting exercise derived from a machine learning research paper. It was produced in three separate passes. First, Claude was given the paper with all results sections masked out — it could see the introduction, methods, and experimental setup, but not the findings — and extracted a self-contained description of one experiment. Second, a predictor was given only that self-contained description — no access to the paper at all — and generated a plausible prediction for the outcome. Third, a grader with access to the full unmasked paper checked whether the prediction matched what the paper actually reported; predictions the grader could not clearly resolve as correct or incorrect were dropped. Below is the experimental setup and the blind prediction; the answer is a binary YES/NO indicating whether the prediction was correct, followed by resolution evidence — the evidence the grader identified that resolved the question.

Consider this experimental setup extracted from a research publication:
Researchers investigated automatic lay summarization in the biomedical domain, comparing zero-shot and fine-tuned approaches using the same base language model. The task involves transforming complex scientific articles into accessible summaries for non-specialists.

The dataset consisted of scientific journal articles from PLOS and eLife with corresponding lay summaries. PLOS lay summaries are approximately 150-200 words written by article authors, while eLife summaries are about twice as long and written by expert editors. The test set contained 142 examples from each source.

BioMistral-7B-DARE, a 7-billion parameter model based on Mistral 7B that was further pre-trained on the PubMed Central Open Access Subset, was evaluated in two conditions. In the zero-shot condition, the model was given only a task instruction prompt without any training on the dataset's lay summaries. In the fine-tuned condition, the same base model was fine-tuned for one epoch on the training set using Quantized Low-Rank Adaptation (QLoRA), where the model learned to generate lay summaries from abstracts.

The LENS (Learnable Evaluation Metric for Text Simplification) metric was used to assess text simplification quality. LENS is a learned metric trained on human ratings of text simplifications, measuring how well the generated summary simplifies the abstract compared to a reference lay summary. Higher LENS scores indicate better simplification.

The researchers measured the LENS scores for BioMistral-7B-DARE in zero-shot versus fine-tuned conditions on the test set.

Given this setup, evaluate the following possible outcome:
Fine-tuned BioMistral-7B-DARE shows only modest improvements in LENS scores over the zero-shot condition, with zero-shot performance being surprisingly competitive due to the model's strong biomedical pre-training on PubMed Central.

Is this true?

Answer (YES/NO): NO